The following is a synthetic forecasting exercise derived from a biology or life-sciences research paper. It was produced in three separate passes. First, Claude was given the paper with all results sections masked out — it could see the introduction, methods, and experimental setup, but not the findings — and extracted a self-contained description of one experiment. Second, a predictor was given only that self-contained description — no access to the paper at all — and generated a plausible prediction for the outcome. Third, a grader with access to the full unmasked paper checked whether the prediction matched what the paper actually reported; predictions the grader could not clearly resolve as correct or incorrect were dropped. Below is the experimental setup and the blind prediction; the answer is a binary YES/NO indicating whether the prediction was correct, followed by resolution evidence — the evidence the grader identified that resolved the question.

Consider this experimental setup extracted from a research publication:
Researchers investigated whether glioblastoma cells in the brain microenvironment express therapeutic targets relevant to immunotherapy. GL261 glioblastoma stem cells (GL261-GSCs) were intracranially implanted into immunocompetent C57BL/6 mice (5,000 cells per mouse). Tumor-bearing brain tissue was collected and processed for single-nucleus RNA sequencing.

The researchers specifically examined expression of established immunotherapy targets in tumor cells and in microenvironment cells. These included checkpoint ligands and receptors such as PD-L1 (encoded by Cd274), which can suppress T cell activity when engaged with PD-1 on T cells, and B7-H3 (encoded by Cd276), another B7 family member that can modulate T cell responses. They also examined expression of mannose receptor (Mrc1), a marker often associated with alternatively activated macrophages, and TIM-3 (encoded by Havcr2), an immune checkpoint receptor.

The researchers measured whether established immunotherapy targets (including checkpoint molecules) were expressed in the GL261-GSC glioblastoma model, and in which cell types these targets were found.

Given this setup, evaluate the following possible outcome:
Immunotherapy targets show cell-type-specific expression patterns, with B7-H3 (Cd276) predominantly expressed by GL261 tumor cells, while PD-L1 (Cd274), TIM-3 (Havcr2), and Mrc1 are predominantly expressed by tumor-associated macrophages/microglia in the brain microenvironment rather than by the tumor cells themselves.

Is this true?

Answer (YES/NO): NO